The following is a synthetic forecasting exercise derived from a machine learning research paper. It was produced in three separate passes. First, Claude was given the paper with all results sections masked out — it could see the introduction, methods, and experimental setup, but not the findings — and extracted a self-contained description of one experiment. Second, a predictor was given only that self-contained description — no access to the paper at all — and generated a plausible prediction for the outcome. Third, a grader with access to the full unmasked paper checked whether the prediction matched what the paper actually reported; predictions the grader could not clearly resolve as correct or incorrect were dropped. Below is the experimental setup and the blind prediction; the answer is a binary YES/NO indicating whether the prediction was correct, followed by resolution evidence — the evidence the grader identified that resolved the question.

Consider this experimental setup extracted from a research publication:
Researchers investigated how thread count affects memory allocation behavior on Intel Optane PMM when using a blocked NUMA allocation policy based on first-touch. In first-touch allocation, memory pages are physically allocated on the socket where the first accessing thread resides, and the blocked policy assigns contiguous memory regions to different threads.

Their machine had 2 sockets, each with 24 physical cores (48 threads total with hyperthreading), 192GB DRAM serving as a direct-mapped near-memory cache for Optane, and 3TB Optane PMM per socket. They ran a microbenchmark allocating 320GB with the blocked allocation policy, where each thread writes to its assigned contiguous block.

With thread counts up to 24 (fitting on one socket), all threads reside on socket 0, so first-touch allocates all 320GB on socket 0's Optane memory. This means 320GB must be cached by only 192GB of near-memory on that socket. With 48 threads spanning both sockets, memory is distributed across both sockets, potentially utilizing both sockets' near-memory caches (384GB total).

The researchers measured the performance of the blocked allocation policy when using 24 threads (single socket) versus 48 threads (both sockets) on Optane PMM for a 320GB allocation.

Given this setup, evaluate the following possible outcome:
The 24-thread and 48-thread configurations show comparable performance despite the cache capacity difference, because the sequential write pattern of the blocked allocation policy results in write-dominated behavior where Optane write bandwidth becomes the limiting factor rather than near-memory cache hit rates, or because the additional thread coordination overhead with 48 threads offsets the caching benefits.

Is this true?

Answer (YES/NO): NO